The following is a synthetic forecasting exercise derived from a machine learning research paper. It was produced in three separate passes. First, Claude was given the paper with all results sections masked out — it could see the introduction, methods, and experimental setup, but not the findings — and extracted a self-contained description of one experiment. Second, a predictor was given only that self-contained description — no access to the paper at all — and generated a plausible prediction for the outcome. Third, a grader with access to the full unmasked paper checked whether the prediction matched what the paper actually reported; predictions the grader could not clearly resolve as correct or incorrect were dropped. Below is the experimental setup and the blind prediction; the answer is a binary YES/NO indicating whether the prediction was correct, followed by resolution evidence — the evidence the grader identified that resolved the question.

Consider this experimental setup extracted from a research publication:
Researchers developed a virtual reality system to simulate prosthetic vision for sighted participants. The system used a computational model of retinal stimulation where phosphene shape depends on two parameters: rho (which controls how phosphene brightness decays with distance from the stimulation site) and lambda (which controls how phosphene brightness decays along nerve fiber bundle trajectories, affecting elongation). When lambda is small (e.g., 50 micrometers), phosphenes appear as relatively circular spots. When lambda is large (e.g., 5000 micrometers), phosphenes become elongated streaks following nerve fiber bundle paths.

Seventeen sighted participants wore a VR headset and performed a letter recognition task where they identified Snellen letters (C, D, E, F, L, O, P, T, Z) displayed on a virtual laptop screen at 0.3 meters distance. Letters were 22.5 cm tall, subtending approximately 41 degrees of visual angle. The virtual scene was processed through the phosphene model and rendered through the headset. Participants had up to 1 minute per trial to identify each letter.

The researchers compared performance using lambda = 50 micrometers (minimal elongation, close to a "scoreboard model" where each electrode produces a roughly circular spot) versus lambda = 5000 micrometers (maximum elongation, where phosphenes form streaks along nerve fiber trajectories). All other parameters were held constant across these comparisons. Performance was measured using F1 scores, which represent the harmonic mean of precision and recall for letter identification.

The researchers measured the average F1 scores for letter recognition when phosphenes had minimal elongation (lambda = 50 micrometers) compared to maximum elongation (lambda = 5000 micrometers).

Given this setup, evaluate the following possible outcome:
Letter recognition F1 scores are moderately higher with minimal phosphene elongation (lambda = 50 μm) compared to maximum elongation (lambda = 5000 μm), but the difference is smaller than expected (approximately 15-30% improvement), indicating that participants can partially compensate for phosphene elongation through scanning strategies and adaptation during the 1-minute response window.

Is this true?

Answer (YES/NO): NO